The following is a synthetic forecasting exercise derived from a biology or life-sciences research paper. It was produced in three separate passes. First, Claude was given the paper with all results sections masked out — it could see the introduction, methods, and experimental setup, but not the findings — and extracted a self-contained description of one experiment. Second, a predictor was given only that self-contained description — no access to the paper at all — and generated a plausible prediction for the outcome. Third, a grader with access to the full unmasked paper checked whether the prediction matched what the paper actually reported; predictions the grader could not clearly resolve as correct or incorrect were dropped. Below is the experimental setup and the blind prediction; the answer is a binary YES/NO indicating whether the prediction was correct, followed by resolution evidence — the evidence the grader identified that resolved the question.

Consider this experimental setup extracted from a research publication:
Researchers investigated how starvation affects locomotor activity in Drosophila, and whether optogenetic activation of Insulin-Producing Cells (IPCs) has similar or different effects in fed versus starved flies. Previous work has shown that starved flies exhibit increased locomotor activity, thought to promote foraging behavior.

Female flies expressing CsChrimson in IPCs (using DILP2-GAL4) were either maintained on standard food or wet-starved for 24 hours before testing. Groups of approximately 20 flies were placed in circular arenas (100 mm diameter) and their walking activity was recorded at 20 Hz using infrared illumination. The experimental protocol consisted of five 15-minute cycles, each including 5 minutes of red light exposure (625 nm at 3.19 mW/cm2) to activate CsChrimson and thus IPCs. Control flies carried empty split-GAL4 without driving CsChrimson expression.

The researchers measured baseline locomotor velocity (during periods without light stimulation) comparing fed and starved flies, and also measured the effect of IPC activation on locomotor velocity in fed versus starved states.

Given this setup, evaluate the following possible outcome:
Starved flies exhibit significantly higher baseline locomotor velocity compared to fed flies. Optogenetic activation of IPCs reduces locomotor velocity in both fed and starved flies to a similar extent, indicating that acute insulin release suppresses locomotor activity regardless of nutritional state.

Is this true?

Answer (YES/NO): NO